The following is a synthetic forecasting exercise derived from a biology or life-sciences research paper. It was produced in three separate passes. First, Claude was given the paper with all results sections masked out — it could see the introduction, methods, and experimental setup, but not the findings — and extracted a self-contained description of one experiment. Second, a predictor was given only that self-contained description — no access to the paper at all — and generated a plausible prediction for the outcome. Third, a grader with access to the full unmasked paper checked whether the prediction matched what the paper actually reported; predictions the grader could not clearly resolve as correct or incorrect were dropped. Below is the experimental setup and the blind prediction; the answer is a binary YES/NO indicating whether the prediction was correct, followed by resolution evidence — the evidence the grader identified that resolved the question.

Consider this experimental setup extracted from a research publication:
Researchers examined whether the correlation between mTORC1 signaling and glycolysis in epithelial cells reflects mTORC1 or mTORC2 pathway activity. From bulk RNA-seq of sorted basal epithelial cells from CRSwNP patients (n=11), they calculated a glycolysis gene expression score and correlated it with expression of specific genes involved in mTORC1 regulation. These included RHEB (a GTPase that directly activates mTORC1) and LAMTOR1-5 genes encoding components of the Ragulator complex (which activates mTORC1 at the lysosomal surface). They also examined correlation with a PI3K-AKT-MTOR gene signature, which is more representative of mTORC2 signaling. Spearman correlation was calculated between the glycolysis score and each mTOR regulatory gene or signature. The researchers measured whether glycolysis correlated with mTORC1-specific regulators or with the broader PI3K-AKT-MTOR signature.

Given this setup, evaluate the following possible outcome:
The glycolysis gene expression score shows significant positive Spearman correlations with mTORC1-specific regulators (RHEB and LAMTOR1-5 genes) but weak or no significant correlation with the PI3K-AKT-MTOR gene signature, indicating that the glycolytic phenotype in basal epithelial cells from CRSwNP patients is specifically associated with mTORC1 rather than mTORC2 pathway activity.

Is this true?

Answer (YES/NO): YES